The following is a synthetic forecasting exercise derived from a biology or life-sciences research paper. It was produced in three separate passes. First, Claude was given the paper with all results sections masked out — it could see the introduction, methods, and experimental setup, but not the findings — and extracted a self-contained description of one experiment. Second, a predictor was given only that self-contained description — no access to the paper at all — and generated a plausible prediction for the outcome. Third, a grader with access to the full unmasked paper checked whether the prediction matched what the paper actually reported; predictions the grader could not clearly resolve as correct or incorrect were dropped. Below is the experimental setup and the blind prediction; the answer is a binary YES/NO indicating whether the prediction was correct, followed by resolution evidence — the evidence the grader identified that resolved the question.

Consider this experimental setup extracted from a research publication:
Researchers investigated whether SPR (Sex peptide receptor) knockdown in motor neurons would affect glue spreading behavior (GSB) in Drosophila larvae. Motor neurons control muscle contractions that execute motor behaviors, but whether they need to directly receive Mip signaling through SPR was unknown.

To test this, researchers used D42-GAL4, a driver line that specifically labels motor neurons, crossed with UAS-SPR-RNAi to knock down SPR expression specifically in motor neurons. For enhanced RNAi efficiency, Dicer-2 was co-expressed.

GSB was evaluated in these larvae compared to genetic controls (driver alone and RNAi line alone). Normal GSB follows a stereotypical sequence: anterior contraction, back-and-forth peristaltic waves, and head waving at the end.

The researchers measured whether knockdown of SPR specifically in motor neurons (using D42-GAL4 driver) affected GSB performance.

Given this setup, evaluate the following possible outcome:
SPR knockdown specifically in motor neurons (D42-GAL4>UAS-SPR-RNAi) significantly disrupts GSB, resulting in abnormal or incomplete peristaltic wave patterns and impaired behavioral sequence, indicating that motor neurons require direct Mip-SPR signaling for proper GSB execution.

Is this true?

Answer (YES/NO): NO